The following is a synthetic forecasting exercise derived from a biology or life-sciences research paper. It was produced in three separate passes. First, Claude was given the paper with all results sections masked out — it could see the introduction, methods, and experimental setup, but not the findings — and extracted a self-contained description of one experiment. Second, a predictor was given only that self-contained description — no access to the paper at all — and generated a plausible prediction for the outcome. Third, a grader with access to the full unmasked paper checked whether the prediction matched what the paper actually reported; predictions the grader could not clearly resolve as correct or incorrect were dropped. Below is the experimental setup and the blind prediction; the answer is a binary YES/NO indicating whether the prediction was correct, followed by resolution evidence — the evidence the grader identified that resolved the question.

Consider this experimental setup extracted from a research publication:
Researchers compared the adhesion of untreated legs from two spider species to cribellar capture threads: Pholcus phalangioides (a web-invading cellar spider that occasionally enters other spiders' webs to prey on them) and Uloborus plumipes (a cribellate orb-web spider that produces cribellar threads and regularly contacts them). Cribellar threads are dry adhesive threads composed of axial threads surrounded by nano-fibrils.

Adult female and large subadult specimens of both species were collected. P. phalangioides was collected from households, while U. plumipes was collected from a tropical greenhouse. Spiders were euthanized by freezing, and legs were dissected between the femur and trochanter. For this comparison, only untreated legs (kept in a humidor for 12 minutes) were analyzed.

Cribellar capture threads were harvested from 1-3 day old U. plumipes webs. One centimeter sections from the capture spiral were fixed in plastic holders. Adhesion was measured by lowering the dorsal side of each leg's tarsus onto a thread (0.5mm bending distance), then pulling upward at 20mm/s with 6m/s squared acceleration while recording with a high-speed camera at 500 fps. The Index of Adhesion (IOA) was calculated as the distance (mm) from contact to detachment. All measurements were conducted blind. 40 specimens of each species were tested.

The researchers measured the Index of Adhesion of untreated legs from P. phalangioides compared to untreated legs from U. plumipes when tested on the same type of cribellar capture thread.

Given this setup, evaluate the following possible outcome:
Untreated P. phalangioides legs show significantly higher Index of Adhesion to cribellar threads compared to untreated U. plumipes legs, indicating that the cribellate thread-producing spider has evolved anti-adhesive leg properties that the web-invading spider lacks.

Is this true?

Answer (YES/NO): YES